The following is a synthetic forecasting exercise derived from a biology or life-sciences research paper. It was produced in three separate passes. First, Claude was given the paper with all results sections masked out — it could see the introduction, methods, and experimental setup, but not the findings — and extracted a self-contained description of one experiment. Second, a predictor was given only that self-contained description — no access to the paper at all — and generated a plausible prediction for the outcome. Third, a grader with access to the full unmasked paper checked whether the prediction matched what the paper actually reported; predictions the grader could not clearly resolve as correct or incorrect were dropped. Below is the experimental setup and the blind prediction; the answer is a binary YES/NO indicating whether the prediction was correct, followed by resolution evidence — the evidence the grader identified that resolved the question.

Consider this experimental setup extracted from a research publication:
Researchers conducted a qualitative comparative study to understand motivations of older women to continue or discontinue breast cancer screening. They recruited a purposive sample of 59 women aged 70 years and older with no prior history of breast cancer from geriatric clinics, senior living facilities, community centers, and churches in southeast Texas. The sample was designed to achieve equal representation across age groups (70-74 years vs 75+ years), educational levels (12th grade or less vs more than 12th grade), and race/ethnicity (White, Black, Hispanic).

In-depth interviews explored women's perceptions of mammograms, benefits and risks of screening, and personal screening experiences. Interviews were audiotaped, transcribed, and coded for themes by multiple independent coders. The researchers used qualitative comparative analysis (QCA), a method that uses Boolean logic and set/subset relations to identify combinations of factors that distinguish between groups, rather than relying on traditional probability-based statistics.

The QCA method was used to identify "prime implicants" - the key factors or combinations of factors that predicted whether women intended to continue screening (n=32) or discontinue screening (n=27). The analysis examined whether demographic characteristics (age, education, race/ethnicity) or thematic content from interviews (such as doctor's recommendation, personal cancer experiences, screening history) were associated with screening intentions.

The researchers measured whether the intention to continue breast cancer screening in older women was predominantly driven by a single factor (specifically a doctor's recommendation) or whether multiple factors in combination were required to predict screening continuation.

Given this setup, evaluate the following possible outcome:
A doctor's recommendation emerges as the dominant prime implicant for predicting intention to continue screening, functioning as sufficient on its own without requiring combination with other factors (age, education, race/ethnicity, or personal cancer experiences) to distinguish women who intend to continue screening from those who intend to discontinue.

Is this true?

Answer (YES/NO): NO